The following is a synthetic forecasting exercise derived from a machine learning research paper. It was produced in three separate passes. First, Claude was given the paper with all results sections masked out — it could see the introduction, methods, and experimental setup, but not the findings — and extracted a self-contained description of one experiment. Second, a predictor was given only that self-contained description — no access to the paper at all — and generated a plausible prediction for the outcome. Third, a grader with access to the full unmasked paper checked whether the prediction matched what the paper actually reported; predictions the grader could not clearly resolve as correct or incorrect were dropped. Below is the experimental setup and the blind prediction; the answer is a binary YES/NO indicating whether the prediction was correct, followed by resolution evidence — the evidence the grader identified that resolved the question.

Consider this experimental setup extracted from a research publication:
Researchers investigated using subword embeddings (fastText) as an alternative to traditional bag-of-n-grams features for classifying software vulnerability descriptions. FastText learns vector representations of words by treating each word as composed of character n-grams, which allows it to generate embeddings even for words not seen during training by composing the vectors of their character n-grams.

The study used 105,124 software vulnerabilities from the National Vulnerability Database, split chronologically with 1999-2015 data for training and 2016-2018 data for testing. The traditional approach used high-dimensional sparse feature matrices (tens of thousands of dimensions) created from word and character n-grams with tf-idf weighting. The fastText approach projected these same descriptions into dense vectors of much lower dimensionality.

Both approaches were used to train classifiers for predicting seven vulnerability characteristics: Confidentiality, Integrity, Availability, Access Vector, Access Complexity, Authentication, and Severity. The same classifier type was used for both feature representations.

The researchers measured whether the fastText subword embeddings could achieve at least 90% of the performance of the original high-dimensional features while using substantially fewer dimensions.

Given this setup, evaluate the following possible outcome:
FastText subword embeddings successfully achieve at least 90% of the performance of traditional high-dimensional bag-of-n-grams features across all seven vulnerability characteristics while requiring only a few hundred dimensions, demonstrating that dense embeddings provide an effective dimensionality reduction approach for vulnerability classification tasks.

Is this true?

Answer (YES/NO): YES